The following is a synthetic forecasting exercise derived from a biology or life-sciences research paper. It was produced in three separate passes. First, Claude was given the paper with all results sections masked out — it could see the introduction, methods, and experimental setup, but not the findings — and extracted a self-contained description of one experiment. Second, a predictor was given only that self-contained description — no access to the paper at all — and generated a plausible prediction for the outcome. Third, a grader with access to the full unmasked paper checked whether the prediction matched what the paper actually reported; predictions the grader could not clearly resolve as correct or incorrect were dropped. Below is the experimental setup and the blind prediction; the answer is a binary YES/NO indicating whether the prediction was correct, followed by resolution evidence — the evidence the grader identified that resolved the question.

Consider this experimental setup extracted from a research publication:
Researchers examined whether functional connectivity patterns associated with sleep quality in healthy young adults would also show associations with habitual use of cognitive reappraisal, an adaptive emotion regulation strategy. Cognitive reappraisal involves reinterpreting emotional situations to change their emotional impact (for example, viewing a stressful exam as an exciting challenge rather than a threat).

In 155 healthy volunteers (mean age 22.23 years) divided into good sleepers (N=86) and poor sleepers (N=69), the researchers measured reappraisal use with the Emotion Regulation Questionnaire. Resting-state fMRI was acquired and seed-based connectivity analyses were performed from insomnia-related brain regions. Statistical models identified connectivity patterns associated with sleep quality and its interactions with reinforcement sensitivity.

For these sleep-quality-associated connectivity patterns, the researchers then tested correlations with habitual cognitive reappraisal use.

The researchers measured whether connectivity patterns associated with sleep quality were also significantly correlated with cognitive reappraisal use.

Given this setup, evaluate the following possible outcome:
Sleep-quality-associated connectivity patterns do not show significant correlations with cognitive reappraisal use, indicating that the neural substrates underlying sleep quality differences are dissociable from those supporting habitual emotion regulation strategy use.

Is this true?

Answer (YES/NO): NO